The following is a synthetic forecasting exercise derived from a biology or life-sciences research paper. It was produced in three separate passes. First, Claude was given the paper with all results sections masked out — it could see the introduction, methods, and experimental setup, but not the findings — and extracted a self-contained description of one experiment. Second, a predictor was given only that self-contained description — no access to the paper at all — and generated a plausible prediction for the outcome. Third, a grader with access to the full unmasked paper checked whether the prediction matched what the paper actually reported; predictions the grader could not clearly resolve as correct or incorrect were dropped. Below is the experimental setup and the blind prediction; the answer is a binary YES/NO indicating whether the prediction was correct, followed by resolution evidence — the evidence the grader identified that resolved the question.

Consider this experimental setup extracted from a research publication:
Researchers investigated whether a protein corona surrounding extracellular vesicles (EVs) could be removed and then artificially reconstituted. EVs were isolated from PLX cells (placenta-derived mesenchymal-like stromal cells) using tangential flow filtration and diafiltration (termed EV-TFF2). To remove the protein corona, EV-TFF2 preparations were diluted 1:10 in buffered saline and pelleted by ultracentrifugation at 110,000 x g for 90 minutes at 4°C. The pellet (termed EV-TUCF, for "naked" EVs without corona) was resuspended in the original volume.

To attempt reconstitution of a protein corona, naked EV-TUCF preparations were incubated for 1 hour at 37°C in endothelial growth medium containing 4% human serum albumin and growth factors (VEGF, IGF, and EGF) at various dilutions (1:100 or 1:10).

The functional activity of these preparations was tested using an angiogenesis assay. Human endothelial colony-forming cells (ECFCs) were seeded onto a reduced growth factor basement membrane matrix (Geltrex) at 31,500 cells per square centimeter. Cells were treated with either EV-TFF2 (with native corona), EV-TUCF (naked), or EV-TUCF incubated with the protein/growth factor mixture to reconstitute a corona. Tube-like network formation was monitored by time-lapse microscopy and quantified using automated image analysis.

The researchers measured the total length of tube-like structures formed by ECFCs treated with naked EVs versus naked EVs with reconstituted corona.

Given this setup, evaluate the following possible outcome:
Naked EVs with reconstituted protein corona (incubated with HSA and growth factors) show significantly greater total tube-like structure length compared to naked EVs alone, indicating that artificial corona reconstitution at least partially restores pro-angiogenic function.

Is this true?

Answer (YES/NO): YES